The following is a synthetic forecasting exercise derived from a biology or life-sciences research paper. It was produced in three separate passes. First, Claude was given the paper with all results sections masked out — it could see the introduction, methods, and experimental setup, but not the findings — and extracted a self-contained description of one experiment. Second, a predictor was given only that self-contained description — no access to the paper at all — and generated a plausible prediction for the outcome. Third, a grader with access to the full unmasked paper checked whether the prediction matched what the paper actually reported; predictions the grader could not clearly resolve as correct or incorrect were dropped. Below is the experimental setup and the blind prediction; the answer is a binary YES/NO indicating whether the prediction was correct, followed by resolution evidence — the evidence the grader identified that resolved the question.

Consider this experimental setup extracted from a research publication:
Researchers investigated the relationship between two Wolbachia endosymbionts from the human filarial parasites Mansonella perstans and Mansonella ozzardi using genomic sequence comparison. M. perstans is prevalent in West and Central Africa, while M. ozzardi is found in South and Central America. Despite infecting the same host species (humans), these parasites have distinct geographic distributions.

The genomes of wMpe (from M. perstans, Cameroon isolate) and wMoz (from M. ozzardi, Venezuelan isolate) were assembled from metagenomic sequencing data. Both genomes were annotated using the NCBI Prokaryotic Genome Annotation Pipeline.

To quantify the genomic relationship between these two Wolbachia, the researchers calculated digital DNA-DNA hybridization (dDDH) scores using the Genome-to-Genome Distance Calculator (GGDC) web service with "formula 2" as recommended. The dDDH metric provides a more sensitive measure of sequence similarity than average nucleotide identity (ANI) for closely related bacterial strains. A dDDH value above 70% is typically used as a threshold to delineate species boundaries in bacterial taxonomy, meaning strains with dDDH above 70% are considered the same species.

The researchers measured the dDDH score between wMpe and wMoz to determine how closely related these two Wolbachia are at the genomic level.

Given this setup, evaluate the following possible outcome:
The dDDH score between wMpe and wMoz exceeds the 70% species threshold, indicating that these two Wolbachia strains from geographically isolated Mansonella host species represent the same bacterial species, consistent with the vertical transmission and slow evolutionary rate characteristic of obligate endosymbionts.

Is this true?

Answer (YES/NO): YES